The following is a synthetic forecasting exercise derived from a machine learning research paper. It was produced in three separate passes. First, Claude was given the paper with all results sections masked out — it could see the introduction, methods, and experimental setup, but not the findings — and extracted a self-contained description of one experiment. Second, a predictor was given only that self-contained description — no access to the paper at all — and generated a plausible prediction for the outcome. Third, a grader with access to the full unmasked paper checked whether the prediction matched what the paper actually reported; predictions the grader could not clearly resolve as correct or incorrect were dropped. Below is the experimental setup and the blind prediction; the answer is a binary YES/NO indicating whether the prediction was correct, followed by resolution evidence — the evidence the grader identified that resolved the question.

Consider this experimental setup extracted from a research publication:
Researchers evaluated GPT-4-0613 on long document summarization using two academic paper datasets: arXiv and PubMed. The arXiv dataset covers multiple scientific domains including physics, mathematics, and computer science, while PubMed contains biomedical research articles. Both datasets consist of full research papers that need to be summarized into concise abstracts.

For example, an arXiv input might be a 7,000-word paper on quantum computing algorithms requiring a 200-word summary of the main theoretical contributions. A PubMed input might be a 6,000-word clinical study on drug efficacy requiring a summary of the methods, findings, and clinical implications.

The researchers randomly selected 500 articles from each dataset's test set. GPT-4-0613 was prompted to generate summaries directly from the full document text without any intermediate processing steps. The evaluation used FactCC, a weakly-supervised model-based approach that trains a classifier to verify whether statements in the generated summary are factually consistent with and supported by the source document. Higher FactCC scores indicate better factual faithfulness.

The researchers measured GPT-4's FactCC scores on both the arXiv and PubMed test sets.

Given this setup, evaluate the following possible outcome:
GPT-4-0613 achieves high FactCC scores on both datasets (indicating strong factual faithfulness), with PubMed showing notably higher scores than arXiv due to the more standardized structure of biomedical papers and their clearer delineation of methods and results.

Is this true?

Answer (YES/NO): NO